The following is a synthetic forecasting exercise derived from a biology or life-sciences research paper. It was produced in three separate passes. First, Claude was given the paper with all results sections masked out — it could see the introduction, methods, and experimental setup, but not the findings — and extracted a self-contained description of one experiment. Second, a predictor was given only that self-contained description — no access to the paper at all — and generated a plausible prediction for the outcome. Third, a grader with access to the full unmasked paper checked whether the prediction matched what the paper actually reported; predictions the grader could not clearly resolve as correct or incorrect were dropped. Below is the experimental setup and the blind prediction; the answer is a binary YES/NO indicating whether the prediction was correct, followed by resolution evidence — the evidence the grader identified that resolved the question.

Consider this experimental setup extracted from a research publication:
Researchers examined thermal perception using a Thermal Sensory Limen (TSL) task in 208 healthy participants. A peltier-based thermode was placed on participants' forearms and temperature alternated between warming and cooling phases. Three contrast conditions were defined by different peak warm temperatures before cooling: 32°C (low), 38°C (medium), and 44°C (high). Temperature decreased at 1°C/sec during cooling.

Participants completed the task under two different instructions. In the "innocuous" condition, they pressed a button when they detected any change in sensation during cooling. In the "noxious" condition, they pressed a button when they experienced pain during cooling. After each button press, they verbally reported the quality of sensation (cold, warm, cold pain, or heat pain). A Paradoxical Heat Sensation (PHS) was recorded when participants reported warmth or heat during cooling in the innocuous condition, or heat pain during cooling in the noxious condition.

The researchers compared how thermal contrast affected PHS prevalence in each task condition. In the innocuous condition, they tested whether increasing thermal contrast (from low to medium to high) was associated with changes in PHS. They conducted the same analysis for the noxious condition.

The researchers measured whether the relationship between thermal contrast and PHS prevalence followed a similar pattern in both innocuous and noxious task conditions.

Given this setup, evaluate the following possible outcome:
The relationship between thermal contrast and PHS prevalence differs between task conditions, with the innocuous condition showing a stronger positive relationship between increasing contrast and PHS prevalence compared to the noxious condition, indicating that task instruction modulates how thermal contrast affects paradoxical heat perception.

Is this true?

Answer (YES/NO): YES